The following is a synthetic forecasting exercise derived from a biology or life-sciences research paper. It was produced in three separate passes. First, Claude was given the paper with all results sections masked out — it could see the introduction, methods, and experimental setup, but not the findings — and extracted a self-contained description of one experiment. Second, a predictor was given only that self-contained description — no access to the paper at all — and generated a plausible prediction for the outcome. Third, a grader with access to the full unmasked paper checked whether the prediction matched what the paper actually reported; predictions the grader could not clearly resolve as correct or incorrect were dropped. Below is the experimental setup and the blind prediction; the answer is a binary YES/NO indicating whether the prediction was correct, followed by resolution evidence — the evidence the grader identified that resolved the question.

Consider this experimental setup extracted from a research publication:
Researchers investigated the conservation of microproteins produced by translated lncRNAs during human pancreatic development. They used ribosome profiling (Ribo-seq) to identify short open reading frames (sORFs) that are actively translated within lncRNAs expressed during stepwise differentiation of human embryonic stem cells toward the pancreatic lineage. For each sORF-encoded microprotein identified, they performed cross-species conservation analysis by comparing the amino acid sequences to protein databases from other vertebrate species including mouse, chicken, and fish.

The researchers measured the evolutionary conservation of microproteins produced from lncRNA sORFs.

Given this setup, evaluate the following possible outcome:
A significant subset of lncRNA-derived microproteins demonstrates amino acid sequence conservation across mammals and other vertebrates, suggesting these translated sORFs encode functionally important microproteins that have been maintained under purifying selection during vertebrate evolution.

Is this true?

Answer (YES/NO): NO